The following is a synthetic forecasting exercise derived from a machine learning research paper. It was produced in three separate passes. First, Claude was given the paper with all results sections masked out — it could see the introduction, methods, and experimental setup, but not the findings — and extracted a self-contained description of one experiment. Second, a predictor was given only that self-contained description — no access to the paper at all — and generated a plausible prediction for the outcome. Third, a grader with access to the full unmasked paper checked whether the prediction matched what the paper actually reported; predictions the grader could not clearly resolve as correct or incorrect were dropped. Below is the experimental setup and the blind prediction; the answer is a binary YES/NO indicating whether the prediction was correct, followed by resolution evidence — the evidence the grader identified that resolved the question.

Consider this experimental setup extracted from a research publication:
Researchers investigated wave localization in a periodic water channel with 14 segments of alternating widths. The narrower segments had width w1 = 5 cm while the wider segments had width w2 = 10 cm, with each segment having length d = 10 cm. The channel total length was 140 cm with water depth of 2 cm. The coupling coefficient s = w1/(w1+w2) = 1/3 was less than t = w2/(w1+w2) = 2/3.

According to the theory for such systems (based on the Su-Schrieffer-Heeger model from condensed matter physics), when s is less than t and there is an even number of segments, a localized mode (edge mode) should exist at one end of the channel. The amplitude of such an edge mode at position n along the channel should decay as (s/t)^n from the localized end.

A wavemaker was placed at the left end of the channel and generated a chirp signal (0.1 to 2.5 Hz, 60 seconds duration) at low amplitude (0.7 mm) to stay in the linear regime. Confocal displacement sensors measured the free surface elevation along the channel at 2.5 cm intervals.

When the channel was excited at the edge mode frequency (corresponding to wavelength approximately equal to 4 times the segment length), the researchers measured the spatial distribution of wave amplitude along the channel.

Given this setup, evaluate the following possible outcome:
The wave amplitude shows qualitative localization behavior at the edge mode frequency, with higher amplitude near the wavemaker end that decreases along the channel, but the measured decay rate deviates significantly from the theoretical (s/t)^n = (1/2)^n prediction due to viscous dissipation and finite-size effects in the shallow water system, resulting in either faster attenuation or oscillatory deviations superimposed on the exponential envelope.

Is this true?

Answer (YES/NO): NO